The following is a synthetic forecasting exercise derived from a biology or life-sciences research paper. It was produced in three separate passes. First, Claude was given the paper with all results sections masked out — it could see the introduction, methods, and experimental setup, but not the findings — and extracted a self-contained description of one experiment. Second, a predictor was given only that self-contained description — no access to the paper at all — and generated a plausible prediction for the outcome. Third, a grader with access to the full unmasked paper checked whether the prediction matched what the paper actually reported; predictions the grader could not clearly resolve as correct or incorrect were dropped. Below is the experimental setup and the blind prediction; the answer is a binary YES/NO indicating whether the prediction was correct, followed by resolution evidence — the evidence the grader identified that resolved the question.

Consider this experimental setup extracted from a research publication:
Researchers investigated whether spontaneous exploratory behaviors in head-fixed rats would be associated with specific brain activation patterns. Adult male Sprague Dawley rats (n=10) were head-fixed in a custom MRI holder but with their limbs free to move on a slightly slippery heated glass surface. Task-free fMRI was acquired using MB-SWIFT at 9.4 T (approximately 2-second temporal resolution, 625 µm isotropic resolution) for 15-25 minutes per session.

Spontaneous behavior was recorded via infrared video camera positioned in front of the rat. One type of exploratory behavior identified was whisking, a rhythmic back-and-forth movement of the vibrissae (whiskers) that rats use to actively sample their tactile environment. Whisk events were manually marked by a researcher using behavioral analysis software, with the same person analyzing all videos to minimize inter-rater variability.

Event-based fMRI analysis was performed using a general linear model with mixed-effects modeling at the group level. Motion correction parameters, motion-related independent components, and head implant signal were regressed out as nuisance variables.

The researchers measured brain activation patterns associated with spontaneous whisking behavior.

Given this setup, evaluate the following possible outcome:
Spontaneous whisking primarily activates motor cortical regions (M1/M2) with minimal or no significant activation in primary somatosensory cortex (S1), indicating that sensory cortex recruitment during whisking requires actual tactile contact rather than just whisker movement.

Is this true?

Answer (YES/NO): NO